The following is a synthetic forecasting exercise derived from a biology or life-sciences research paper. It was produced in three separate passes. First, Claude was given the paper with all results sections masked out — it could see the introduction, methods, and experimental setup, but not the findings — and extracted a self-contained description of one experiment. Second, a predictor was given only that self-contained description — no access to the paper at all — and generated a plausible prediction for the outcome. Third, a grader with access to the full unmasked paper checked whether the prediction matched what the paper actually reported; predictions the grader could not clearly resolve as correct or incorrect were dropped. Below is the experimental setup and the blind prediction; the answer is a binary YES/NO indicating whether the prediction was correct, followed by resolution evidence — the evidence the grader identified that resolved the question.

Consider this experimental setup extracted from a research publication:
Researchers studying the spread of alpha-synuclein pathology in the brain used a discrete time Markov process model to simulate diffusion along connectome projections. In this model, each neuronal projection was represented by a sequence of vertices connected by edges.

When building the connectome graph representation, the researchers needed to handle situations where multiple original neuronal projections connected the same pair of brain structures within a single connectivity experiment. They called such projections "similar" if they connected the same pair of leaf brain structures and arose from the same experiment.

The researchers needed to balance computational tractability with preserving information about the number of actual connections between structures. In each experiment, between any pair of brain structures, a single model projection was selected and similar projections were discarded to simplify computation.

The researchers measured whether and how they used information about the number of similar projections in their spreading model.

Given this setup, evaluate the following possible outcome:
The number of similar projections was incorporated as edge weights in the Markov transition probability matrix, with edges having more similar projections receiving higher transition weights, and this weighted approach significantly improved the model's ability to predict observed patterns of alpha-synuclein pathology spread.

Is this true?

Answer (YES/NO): NO